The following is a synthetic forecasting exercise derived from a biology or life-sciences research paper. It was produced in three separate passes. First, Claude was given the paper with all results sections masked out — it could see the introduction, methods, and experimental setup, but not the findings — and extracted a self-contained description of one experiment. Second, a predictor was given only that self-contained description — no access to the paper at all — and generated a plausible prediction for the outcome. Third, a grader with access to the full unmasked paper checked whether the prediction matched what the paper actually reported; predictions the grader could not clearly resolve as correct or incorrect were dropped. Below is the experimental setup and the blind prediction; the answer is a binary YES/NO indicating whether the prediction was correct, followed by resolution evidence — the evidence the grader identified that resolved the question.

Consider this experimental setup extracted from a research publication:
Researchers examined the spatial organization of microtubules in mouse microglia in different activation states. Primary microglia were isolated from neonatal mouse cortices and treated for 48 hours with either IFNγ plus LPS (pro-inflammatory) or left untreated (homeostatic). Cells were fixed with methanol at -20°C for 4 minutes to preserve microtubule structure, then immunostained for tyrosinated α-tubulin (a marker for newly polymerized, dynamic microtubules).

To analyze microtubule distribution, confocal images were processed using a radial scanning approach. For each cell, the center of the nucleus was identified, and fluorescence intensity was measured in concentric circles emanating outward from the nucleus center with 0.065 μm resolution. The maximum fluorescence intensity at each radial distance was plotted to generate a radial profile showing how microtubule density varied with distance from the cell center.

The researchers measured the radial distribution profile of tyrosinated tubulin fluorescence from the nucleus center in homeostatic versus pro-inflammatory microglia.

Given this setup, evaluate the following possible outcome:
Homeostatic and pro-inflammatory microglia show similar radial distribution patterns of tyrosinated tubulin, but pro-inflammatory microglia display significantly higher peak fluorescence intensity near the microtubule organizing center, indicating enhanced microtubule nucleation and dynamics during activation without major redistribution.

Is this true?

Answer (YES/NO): NO